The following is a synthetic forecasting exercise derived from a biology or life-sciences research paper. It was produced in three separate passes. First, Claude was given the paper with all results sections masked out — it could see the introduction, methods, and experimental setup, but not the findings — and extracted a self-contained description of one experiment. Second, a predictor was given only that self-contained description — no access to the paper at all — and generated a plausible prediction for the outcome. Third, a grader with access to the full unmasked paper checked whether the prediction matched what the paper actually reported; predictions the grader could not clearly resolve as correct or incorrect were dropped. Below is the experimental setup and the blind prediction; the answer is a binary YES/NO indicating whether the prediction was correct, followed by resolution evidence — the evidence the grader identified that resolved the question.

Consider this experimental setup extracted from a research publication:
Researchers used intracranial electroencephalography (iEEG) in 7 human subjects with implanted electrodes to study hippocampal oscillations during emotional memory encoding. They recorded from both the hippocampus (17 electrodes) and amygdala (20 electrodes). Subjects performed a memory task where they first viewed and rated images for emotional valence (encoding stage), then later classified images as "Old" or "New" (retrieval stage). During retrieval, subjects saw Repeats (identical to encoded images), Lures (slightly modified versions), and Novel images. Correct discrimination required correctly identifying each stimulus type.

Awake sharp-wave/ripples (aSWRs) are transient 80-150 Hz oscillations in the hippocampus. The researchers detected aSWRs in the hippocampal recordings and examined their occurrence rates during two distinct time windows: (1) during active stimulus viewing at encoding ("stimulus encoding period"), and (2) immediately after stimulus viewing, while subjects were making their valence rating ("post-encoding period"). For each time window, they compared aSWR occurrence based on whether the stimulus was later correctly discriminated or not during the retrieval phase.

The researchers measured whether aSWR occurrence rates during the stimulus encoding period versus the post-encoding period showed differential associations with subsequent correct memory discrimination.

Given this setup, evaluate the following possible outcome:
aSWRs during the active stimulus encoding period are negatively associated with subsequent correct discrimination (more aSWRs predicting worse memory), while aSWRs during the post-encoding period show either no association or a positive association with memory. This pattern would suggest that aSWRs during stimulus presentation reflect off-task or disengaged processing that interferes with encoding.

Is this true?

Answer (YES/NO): NO